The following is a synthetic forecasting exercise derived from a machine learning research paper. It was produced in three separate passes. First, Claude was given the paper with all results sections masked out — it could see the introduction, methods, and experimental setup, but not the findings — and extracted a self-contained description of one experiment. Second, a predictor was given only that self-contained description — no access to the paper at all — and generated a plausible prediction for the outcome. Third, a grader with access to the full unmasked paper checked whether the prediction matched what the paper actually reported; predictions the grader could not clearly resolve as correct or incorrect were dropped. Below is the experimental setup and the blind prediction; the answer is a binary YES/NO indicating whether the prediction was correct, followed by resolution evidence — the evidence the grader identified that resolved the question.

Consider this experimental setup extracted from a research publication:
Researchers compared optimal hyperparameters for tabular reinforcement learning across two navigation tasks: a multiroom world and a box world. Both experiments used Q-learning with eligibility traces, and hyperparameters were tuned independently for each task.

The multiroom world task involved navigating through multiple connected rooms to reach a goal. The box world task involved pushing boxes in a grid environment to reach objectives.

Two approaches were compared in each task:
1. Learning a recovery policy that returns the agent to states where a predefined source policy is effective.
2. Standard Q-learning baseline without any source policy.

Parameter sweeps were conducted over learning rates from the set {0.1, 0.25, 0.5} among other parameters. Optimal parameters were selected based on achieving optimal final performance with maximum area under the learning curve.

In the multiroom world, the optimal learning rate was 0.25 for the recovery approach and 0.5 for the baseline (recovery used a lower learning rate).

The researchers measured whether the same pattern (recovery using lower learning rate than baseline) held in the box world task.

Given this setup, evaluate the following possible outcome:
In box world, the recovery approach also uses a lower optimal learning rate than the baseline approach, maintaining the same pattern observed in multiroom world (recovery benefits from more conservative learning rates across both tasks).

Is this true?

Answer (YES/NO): NO